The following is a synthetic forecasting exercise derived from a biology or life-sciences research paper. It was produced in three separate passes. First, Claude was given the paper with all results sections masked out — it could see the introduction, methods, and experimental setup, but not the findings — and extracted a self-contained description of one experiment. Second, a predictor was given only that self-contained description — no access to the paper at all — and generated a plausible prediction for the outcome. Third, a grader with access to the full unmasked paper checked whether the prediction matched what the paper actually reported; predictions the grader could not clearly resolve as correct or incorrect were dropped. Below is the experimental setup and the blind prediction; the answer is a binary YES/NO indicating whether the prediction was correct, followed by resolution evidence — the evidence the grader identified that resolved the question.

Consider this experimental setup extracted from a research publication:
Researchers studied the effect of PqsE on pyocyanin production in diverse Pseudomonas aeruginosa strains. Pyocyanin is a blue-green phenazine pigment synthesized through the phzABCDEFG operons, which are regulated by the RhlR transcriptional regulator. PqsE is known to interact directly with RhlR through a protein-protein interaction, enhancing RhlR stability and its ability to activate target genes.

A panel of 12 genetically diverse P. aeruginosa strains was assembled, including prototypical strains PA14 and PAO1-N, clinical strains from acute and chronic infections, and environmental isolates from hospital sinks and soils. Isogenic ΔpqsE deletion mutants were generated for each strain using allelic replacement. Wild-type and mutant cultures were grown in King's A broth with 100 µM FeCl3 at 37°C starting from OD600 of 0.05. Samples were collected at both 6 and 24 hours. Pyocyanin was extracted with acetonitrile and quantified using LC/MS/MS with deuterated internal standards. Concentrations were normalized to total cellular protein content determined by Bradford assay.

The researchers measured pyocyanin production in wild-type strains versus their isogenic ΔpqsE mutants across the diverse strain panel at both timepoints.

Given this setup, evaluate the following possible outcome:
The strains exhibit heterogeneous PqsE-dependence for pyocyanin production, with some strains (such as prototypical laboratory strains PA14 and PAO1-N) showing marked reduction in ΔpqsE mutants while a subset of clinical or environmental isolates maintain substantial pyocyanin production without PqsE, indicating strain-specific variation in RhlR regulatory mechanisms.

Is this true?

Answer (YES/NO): NO